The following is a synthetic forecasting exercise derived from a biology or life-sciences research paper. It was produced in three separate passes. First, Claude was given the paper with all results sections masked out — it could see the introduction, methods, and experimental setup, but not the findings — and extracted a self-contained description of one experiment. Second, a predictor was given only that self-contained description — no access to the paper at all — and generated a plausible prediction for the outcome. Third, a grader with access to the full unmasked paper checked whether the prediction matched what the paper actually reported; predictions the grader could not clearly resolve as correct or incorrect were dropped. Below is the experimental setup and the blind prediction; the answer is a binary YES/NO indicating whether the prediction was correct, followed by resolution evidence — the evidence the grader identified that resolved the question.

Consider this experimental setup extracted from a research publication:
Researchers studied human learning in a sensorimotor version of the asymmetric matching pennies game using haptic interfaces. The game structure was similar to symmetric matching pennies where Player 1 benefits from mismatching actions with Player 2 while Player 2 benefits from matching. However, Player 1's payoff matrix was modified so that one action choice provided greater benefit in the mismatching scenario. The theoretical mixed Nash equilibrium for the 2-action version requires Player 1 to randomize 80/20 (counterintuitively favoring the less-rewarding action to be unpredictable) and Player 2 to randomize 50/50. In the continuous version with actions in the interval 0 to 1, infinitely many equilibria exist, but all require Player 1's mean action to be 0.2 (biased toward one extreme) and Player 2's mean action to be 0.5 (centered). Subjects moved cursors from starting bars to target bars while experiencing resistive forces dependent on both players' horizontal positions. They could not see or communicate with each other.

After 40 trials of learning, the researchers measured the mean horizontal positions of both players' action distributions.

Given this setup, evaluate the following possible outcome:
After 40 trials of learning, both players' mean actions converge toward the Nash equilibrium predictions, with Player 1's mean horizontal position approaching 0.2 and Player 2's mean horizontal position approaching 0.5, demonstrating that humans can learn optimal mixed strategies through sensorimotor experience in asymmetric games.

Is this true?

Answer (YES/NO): NO